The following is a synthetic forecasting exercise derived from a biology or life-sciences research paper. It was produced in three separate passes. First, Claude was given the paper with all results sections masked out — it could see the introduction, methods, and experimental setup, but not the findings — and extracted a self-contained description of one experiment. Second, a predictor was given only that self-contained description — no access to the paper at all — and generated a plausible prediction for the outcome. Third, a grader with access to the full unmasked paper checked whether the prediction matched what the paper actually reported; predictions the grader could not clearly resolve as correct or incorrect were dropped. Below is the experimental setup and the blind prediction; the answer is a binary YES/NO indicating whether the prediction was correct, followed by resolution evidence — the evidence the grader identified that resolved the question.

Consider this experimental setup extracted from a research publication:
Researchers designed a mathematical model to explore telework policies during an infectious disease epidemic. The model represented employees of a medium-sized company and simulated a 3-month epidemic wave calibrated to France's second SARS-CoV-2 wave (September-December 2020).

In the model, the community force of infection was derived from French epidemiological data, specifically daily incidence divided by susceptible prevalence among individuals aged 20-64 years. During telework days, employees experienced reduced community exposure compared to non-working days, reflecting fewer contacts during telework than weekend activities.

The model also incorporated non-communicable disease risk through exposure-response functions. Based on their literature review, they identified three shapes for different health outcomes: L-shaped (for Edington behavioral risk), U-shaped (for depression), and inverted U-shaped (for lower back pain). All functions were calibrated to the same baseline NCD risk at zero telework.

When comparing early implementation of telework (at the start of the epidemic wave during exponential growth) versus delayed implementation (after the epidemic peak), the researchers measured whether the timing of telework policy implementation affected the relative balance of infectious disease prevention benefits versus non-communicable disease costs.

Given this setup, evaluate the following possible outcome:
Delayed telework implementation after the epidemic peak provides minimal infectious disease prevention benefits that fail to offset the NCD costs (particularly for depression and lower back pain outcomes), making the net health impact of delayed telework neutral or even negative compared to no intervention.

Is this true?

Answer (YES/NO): NO